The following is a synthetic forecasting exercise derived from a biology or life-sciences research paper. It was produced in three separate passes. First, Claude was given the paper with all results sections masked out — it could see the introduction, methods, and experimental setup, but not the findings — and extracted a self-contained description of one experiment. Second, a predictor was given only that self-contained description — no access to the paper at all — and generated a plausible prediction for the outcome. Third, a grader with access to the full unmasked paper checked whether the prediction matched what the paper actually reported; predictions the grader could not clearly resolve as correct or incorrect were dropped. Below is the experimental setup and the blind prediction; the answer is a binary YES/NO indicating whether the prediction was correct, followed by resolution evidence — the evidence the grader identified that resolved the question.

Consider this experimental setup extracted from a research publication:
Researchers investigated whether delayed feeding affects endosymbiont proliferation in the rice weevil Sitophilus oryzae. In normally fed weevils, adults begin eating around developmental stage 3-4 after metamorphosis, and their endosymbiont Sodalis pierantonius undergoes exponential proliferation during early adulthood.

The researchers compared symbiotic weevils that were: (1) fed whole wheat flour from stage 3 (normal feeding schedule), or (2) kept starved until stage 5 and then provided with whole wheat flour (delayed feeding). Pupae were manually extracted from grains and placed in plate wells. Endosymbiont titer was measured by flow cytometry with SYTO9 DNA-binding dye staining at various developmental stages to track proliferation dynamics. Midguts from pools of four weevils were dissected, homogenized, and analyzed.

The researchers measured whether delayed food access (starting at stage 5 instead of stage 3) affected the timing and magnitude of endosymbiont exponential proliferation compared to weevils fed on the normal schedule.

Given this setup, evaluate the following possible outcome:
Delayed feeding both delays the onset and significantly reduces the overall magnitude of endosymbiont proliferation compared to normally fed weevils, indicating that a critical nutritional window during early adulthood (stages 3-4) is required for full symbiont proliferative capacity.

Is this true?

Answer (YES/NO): NO